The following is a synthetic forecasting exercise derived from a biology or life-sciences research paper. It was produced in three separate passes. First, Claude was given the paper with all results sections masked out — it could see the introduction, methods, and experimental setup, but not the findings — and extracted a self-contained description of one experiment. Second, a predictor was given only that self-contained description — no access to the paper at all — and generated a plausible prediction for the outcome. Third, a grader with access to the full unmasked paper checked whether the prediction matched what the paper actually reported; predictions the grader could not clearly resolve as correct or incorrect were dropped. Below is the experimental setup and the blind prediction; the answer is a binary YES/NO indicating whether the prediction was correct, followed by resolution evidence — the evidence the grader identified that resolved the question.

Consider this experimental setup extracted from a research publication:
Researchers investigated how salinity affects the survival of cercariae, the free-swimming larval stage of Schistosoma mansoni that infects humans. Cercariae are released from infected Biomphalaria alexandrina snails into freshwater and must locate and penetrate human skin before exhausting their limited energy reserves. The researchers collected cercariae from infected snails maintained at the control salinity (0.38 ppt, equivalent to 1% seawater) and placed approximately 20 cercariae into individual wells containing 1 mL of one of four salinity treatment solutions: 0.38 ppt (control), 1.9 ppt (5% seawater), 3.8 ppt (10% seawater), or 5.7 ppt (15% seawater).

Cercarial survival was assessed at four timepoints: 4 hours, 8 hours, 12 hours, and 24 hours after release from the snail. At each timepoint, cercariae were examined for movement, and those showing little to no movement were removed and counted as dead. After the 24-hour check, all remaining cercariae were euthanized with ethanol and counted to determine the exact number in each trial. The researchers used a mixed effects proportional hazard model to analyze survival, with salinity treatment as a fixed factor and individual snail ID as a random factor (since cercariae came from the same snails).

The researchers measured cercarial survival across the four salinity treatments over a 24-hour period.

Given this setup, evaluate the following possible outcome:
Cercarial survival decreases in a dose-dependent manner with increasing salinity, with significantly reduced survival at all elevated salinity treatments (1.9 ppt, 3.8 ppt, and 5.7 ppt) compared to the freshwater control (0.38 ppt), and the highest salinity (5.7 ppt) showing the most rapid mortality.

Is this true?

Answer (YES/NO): NO